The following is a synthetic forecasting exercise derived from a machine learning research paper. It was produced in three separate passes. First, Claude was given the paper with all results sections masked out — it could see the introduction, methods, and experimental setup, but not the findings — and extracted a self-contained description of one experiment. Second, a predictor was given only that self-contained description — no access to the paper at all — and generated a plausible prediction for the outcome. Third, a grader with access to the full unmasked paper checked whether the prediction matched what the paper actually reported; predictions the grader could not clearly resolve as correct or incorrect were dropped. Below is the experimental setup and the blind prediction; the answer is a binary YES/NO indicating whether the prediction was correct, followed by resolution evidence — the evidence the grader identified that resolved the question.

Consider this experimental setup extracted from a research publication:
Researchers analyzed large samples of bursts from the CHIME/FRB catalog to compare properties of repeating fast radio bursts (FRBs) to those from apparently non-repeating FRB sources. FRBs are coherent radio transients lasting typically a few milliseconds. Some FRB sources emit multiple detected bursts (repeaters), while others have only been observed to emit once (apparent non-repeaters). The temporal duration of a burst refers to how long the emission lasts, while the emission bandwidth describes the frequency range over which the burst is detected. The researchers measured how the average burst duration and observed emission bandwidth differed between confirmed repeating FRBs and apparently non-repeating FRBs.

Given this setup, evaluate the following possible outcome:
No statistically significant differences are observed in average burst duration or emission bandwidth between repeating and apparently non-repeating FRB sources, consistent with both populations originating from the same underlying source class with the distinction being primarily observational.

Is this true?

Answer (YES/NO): NO